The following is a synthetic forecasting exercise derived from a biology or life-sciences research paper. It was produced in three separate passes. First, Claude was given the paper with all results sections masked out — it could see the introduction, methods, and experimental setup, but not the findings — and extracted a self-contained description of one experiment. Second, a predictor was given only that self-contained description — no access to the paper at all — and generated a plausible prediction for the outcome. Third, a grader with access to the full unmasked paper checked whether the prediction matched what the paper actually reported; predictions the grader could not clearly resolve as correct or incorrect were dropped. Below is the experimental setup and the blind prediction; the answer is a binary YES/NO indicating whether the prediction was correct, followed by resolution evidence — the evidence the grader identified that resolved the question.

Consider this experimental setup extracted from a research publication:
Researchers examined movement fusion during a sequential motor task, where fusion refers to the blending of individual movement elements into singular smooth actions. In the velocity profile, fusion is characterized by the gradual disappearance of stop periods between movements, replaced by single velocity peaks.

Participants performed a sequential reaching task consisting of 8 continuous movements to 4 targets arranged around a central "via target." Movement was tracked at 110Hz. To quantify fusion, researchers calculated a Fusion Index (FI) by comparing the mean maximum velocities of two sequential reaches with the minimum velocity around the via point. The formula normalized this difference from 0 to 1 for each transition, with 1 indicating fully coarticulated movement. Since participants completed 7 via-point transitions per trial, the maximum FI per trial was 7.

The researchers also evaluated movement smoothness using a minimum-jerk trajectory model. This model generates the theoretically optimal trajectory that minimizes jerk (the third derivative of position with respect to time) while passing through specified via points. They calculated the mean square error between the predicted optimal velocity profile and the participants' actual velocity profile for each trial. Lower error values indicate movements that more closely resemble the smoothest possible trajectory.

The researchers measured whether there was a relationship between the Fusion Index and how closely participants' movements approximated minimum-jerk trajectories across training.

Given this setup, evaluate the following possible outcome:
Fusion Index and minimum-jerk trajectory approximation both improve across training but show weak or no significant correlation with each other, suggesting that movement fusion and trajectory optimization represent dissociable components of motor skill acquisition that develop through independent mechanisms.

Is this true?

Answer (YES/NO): NO